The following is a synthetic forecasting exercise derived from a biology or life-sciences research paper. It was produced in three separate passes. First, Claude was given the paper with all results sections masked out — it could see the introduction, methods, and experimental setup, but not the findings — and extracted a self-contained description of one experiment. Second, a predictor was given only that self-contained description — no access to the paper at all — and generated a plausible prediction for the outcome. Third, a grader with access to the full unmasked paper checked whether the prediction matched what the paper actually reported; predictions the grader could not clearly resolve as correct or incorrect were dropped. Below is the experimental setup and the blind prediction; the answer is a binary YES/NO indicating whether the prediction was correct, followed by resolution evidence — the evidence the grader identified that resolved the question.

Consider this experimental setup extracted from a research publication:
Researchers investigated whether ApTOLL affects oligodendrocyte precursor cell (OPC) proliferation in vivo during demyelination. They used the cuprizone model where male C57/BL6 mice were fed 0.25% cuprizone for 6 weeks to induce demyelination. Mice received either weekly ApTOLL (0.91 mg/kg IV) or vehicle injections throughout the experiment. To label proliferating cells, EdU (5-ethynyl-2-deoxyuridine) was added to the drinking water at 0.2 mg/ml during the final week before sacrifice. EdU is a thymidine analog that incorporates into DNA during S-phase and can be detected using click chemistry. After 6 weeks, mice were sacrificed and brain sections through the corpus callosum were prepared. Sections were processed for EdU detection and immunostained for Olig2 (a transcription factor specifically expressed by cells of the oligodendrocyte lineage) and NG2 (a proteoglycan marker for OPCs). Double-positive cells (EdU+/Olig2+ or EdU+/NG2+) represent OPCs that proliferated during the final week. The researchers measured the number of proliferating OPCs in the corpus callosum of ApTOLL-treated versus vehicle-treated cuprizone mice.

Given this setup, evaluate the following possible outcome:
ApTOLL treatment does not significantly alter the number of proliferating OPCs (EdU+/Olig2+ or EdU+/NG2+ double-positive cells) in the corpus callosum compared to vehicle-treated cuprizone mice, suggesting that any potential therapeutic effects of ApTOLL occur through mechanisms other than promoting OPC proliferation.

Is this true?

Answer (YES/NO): NO